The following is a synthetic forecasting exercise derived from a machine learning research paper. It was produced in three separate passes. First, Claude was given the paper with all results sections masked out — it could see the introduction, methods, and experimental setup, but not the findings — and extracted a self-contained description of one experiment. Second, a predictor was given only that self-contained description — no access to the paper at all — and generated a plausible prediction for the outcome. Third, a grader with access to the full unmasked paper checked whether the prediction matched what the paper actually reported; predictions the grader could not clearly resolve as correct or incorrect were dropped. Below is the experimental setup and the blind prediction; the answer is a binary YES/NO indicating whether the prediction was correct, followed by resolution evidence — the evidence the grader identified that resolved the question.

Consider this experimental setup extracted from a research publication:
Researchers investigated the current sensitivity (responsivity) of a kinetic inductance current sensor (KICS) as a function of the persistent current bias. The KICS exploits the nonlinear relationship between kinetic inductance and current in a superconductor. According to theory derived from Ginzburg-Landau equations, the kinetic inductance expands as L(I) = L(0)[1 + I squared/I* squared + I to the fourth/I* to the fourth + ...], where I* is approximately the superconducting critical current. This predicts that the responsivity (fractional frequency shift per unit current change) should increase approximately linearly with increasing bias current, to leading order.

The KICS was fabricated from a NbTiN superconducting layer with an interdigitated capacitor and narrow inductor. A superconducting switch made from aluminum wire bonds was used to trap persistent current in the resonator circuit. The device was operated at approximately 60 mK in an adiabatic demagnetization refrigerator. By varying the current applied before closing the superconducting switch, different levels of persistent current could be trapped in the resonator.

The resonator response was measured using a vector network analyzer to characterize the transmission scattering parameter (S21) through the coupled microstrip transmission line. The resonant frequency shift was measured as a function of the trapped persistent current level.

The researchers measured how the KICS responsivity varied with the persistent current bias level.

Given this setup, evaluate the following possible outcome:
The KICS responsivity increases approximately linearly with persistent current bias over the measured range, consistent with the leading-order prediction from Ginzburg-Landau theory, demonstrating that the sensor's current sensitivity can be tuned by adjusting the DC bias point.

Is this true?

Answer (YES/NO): NO